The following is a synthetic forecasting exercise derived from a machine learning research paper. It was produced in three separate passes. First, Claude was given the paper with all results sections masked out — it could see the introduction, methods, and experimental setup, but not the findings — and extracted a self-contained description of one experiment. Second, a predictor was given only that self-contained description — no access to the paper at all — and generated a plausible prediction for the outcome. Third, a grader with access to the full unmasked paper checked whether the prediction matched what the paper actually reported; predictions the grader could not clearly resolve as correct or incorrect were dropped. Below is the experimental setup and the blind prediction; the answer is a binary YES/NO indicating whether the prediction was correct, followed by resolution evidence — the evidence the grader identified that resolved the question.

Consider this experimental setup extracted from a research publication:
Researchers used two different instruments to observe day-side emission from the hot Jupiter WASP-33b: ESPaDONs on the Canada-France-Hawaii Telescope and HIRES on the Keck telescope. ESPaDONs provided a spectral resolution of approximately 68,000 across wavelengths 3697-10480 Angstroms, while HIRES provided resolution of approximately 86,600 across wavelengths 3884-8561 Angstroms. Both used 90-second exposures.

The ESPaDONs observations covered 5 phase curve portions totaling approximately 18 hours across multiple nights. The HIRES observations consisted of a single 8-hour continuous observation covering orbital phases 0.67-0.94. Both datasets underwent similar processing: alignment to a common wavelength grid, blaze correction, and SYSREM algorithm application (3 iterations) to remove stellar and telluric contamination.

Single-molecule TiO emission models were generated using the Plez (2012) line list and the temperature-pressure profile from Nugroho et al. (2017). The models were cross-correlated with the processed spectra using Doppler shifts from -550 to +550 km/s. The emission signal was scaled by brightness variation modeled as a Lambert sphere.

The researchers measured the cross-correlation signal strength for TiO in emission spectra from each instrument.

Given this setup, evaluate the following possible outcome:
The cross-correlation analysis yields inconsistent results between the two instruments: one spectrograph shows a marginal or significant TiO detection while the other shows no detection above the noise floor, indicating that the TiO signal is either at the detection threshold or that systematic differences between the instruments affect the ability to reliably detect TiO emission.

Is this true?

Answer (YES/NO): NO